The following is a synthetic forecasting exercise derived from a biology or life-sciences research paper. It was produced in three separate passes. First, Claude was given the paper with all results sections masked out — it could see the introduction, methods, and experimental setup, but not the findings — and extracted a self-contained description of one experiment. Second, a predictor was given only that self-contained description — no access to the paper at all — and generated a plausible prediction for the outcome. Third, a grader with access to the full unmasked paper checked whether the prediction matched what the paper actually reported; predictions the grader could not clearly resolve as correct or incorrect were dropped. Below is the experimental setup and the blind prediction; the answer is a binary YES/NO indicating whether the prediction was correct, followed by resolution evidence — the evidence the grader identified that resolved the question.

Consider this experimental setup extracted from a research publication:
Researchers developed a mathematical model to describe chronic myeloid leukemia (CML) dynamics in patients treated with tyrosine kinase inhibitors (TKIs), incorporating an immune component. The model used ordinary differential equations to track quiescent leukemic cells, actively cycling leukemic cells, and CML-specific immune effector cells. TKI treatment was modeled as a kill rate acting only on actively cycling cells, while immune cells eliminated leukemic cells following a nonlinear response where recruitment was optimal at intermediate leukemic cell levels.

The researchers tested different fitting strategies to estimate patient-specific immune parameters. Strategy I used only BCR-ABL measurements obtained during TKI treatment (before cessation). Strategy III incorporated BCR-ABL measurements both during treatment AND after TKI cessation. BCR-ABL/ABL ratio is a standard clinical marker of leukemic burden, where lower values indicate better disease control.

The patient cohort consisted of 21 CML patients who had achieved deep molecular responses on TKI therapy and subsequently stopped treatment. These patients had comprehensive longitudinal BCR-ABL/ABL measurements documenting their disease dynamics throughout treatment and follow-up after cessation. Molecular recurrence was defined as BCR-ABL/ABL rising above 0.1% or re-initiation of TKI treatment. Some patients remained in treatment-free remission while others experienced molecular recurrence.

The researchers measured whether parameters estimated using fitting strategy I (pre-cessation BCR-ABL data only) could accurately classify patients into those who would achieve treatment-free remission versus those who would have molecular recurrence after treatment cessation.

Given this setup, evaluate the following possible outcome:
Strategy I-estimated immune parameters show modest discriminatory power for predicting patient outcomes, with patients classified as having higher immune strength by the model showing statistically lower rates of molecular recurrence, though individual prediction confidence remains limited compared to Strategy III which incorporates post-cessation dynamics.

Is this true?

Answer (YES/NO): NO